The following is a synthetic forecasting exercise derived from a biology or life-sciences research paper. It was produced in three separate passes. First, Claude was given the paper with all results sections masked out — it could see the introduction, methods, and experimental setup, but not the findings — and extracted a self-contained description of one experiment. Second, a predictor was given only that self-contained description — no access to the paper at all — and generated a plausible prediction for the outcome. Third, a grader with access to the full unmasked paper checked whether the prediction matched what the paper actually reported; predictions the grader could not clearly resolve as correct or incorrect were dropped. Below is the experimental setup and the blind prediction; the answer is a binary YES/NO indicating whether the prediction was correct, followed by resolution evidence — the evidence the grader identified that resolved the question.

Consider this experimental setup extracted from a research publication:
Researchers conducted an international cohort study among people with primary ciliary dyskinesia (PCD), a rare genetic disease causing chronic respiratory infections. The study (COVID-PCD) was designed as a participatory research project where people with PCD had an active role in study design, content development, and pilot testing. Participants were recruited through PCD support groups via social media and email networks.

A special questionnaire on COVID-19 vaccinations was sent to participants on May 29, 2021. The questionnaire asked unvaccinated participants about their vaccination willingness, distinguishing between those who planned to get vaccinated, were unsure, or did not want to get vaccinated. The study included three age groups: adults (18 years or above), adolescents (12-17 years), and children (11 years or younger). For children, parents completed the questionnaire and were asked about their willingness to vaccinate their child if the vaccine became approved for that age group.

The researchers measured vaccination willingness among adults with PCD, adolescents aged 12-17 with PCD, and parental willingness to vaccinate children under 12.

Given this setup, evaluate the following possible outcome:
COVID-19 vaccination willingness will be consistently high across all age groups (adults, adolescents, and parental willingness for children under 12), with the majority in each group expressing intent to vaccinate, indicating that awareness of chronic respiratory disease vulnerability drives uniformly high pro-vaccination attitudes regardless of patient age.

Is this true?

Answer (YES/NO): NO